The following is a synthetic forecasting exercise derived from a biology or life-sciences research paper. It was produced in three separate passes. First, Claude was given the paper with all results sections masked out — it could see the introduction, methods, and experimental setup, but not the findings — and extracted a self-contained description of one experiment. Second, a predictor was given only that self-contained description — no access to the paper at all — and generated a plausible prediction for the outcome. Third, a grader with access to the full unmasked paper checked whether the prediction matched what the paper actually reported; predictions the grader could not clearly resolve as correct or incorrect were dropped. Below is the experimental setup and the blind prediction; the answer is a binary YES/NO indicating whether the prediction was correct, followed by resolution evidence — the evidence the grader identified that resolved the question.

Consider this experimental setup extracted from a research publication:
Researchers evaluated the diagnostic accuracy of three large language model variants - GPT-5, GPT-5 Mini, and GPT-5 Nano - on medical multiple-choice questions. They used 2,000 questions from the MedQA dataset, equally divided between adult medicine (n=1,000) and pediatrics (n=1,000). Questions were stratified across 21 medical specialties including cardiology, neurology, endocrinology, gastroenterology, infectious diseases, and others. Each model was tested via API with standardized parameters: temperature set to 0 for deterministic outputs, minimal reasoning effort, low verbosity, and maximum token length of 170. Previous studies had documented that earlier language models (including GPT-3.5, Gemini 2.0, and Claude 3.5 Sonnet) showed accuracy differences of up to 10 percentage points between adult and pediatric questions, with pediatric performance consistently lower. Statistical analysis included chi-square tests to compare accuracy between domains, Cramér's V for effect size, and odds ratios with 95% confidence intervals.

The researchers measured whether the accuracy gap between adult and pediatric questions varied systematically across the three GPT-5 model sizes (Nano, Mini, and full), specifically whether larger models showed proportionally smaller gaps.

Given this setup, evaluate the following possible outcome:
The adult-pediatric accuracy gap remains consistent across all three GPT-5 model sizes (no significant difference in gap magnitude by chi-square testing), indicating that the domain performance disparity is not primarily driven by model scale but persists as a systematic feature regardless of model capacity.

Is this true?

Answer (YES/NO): NO